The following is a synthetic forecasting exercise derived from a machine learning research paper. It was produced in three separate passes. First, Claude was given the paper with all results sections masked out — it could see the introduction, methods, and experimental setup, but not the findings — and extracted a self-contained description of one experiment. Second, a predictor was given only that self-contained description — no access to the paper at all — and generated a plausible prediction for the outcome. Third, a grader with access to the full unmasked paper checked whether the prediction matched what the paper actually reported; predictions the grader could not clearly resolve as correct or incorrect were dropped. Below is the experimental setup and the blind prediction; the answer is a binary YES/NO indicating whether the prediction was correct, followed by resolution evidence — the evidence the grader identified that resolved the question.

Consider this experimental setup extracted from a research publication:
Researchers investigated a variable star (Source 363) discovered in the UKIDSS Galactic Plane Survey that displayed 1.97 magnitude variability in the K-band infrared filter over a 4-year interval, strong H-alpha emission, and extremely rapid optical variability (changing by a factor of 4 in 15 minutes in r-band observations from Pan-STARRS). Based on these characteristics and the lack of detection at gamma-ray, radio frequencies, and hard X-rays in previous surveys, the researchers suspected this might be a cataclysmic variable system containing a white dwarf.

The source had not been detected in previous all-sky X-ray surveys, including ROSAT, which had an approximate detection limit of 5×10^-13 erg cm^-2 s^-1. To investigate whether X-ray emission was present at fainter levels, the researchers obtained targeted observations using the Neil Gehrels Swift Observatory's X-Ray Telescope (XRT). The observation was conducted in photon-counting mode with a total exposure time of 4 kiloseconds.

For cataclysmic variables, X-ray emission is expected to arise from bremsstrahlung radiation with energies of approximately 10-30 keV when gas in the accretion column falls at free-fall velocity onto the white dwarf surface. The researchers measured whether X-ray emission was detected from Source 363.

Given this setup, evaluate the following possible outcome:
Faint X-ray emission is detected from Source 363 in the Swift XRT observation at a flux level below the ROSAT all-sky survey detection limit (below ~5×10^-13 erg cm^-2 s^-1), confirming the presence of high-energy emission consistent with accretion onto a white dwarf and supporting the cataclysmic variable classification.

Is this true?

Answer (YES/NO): NO